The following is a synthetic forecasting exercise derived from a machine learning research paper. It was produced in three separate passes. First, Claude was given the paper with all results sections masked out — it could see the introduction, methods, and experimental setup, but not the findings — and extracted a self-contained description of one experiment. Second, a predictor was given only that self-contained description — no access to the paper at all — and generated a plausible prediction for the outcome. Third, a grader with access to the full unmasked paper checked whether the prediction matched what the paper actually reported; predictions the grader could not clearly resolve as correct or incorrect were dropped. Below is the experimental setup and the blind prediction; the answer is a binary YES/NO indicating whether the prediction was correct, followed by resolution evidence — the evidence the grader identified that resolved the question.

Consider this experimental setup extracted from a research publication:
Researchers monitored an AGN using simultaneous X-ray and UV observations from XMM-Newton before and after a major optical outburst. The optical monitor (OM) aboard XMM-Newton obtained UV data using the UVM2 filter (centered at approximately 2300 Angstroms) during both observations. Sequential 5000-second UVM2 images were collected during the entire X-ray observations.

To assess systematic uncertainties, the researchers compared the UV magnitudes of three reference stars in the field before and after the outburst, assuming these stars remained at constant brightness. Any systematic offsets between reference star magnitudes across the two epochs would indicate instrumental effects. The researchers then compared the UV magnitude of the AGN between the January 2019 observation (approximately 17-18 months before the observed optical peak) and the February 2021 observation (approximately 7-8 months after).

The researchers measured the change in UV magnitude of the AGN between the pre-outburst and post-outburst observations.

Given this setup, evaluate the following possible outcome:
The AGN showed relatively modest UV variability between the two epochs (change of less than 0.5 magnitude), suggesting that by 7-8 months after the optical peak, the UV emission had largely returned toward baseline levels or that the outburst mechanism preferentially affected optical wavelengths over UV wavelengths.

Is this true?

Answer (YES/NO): NO